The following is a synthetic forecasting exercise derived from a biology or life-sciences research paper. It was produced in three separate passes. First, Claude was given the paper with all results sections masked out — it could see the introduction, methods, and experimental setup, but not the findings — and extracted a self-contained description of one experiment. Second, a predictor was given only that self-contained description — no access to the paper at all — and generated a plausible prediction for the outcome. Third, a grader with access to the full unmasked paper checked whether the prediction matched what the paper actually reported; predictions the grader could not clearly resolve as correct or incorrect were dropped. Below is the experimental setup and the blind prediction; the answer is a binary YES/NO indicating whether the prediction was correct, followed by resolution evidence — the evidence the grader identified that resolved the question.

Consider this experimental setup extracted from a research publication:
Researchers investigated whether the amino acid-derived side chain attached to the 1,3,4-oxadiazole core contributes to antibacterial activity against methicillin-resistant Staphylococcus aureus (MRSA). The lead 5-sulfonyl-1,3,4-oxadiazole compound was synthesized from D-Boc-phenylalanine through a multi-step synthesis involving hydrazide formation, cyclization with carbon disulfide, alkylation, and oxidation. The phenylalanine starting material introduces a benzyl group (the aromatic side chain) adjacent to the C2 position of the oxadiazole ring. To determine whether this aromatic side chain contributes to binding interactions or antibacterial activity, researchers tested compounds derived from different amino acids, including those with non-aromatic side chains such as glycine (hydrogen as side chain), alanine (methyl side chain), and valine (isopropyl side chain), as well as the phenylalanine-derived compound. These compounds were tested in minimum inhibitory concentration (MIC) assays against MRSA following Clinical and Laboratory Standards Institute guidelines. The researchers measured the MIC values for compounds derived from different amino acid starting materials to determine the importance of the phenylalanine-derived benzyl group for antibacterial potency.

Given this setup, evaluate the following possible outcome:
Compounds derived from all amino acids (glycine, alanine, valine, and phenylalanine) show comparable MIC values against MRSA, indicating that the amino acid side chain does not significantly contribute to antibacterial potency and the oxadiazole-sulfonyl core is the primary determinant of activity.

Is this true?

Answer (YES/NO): NO